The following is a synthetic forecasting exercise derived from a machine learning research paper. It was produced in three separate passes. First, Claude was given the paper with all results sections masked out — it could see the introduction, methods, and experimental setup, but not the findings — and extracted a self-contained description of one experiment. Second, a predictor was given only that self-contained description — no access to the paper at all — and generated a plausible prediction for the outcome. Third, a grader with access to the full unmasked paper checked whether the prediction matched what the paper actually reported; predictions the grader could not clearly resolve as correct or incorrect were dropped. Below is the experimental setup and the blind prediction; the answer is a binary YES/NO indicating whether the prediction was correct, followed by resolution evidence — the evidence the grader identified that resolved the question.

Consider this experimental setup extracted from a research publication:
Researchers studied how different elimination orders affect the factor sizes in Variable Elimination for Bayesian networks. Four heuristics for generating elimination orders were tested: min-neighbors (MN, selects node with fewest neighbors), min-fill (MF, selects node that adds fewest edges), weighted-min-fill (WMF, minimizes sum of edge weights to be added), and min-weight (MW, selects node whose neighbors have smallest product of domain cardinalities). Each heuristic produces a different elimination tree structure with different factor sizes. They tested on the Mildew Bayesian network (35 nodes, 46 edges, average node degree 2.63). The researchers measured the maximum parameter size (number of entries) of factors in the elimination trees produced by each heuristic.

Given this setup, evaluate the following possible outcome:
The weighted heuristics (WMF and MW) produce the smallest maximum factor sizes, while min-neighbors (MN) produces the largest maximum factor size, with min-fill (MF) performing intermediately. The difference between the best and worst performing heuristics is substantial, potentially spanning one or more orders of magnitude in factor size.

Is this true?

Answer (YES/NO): NO